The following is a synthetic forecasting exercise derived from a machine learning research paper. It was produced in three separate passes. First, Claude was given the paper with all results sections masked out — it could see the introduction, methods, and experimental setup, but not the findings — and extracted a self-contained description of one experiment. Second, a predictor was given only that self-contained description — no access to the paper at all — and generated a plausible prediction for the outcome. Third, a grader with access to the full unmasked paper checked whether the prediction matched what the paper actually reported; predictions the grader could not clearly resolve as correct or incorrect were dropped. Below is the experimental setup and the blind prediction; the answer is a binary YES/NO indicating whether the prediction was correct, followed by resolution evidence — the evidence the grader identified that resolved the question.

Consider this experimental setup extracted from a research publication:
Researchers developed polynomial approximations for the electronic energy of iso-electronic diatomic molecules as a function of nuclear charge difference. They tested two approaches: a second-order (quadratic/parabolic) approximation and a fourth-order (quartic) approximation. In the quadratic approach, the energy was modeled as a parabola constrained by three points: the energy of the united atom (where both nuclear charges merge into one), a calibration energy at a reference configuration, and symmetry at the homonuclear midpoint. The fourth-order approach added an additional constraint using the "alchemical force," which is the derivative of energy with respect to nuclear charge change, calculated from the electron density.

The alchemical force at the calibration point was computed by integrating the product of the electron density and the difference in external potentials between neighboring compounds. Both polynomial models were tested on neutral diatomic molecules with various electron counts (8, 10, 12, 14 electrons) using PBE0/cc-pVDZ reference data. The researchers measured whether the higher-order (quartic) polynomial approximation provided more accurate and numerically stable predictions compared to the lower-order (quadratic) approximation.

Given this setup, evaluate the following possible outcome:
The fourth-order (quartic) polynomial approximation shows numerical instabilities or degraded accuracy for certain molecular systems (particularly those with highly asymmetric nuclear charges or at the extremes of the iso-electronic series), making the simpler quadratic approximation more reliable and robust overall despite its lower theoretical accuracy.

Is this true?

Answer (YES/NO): YES